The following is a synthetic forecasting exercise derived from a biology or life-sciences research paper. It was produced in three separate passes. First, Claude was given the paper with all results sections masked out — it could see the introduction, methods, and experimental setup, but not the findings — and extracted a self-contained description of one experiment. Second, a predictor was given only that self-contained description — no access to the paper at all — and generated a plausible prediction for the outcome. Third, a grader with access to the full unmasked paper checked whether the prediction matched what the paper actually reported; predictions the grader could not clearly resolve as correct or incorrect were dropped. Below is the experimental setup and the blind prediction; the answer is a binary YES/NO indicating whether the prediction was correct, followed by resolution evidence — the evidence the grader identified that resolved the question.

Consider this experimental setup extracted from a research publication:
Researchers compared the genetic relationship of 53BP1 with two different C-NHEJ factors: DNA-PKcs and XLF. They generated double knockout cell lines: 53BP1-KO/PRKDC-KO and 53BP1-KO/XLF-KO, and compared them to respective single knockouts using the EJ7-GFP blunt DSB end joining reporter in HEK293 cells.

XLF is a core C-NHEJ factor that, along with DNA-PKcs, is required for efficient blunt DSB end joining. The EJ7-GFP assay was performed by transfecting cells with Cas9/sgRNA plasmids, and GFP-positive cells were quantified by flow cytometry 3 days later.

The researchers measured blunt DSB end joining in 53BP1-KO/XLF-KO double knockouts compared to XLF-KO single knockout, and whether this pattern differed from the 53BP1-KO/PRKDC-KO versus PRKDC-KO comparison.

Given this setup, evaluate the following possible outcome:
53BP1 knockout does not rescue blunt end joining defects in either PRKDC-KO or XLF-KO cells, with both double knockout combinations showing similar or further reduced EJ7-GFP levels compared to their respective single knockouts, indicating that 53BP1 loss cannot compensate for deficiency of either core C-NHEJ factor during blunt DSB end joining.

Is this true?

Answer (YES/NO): YES